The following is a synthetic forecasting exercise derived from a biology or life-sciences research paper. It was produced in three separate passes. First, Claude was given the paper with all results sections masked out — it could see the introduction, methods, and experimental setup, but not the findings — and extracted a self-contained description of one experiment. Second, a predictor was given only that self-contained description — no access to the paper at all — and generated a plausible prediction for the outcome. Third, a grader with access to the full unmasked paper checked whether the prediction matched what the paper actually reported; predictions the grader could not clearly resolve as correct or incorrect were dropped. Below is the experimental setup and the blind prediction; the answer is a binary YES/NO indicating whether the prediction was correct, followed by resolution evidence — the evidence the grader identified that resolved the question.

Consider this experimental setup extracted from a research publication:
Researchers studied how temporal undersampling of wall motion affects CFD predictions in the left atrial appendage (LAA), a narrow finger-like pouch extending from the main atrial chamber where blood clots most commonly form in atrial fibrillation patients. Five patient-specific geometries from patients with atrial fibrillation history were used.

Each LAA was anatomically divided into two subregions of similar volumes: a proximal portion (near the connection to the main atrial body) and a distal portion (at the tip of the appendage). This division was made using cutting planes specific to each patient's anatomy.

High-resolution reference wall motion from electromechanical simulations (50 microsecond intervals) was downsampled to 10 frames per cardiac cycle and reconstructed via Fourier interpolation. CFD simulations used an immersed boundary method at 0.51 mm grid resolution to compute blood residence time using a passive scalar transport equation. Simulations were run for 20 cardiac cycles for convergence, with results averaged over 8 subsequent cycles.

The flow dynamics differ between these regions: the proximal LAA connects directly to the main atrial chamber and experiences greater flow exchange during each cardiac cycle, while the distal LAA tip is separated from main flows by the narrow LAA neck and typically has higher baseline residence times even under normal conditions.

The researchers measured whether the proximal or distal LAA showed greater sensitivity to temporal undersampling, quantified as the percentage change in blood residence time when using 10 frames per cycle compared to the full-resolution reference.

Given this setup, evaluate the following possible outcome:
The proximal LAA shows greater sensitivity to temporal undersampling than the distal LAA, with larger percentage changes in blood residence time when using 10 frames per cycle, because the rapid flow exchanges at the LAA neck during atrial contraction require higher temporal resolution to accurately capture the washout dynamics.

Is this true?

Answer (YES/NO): NO